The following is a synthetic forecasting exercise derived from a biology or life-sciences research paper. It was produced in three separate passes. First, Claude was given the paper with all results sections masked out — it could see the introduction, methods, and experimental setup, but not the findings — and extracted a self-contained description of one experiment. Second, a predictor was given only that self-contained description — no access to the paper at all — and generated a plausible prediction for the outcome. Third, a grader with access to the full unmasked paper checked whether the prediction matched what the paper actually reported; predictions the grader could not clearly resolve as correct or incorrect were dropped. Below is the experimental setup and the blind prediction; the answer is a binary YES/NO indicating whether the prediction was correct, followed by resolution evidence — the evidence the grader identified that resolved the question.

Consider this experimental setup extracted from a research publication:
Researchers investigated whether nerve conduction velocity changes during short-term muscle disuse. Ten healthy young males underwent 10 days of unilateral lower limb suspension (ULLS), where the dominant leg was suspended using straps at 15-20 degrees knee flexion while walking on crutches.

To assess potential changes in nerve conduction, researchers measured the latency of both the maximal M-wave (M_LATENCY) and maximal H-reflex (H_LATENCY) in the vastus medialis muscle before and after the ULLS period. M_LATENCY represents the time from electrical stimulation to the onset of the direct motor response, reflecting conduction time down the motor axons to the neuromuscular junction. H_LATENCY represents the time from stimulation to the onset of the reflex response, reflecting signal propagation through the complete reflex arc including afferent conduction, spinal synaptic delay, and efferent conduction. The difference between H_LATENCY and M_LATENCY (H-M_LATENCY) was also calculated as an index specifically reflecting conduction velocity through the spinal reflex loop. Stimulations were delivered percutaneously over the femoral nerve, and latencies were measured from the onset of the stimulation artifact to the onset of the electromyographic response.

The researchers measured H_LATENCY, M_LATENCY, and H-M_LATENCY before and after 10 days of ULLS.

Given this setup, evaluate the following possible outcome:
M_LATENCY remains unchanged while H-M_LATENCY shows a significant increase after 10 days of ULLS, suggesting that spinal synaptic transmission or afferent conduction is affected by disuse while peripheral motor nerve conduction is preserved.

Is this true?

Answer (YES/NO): NO